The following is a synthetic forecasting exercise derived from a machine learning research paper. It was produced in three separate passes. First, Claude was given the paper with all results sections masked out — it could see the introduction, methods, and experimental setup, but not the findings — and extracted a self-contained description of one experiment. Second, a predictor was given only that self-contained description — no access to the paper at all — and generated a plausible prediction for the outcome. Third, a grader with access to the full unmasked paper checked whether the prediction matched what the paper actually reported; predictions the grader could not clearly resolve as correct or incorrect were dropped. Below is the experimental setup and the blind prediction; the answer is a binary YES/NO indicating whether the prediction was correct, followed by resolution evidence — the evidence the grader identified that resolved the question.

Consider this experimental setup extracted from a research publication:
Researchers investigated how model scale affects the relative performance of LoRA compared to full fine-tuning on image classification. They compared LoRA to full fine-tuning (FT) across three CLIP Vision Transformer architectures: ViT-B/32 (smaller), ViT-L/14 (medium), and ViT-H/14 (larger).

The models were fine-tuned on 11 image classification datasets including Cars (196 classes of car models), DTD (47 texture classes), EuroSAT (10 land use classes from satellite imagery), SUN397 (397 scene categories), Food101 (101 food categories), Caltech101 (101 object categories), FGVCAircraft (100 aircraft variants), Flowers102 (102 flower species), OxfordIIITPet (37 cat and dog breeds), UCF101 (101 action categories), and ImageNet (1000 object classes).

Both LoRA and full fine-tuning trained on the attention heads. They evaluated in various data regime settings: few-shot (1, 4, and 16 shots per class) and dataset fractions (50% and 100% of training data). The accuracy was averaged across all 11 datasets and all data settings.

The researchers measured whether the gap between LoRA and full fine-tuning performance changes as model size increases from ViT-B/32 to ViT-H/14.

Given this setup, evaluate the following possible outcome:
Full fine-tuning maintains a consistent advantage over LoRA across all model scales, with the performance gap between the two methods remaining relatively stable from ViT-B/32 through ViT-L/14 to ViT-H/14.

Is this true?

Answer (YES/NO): NO